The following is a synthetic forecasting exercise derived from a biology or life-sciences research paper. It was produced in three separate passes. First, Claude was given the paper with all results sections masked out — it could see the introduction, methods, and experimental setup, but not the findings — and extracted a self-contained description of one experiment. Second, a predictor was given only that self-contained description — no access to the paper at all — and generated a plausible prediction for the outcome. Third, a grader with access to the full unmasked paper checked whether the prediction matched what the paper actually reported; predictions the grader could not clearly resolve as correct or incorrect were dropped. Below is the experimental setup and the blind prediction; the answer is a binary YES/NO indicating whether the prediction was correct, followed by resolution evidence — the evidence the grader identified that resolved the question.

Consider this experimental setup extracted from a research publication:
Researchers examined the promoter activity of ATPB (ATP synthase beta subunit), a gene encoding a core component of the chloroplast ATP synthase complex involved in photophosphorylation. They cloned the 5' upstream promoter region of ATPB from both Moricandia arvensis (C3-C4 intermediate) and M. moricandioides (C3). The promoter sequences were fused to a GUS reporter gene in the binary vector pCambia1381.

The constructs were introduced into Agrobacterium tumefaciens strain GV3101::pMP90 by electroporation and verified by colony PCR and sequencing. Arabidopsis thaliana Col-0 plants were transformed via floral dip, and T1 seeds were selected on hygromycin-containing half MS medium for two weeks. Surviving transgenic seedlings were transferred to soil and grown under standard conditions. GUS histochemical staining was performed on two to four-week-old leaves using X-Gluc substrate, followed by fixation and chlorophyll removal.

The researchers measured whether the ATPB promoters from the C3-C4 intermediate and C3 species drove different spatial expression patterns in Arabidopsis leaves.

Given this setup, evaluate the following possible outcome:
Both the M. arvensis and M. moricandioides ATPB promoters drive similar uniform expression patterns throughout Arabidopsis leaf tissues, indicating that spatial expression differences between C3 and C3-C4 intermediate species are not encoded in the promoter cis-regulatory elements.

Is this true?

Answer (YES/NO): NO